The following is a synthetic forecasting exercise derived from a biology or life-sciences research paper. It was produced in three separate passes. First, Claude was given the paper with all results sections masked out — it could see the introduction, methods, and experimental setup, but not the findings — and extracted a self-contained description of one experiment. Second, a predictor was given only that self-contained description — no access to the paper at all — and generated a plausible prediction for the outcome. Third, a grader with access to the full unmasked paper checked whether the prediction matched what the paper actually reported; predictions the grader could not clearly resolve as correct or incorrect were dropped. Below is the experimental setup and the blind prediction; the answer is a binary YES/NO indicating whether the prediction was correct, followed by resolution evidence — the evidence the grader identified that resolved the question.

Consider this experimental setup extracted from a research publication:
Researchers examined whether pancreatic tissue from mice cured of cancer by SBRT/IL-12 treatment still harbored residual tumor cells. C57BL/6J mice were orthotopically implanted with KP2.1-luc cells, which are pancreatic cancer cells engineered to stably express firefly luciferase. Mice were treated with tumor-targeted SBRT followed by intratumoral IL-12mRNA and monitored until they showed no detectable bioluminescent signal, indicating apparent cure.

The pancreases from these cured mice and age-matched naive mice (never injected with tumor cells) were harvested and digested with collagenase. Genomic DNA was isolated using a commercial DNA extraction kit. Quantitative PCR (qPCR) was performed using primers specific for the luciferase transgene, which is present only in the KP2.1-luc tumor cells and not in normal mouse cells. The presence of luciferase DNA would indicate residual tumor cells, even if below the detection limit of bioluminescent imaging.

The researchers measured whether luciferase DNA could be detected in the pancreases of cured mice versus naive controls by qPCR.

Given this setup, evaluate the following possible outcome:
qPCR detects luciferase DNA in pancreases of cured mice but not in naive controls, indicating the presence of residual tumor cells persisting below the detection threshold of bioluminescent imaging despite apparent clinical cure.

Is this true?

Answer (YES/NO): NO